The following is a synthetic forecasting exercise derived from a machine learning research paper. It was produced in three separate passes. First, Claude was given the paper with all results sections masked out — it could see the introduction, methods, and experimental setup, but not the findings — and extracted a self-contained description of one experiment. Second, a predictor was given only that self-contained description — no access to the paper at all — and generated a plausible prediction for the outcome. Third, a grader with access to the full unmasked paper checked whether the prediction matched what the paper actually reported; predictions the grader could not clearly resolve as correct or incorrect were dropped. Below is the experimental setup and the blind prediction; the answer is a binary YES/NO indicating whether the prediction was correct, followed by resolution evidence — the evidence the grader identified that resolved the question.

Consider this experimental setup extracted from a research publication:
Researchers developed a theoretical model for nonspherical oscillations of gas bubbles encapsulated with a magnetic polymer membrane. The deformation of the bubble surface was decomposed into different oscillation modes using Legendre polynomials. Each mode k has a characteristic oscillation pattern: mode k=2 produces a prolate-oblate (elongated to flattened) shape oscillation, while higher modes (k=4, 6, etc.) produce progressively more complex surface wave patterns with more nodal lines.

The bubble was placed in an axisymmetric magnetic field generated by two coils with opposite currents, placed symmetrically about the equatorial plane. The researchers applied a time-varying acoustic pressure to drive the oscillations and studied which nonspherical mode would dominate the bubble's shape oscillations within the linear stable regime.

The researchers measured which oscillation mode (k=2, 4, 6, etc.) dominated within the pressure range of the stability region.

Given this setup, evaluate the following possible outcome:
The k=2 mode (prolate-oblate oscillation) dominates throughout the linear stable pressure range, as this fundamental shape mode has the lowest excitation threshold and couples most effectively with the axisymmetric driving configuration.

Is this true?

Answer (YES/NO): YES